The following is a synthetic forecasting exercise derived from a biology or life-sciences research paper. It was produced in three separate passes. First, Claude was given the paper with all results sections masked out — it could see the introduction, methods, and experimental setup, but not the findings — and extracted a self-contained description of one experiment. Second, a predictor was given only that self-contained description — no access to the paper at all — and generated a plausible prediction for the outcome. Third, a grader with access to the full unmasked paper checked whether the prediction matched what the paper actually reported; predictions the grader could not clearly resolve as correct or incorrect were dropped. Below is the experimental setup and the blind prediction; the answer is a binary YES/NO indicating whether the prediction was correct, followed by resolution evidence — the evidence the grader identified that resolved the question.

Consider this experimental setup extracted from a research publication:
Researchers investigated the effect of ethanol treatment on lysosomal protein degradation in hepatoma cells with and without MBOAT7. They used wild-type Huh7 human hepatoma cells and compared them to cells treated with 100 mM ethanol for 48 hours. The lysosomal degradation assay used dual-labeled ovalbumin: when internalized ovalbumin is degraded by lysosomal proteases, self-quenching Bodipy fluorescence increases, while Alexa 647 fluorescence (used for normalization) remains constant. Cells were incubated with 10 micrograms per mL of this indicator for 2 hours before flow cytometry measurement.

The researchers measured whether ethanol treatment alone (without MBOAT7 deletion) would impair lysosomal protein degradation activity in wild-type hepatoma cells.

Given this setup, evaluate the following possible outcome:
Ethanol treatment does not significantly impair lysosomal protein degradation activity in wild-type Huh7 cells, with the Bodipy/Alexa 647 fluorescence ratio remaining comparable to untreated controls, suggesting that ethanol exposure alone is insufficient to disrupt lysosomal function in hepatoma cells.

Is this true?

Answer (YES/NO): NO